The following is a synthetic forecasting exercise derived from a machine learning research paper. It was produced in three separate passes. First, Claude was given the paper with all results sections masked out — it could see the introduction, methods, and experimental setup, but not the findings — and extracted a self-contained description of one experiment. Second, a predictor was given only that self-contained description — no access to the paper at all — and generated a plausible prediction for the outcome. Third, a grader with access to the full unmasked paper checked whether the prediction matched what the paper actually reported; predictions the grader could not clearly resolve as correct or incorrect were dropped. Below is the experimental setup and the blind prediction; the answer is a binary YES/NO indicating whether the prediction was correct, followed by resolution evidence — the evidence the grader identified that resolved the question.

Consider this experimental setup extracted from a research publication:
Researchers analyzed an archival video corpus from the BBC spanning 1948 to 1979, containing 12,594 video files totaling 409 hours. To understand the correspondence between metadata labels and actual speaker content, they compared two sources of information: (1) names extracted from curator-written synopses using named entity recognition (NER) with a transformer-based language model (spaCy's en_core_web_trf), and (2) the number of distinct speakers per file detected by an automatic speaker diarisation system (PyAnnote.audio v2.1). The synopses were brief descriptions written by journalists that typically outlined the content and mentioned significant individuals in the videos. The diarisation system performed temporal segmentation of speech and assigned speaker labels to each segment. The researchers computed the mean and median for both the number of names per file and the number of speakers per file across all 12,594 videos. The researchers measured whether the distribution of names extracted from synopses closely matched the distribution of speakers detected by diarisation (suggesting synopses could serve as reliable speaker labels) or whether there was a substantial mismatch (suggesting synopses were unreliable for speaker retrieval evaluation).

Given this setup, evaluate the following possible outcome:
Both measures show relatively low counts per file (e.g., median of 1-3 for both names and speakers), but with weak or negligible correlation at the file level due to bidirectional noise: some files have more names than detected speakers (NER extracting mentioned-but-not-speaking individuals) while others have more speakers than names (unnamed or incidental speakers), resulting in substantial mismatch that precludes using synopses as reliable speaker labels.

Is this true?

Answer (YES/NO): NO